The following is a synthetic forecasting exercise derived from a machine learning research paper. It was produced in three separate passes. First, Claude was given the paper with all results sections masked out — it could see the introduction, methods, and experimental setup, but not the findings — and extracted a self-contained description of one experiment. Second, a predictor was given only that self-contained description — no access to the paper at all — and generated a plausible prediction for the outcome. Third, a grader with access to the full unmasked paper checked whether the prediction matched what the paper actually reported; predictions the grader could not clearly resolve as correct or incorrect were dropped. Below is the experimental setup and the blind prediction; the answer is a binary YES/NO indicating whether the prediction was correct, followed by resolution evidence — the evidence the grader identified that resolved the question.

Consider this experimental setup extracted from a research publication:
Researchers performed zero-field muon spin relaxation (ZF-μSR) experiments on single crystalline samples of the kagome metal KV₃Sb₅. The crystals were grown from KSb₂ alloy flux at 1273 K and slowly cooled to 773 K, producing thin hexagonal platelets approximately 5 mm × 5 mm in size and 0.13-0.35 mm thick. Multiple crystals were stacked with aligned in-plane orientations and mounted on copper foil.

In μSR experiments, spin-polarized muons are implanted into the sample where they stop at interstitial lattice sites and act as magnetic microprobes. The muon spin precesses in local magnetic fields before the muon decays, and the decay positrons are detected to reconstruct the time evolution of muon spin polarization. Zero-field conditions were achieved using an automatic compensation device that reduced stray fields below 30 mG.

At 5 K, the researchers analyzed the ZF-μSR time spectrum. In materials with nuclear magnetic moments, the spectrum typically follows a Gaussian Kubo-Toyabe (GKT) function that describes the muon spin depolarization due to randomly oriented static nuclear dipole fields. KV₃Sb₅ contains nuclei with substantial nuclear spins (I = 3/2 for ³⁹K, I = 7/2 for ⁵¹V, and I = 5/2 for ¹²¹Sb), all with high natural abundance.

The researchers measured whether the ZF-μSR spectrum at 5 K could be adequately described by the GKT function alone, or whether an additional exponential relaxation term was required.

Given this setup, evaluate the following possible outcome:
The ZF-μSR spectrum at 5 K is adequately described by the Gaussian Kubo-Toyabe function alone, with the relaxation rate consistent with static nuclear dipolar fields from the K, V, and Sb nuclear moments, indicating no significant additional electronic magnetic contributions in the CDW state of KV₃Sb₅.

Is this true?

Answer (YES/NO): NO